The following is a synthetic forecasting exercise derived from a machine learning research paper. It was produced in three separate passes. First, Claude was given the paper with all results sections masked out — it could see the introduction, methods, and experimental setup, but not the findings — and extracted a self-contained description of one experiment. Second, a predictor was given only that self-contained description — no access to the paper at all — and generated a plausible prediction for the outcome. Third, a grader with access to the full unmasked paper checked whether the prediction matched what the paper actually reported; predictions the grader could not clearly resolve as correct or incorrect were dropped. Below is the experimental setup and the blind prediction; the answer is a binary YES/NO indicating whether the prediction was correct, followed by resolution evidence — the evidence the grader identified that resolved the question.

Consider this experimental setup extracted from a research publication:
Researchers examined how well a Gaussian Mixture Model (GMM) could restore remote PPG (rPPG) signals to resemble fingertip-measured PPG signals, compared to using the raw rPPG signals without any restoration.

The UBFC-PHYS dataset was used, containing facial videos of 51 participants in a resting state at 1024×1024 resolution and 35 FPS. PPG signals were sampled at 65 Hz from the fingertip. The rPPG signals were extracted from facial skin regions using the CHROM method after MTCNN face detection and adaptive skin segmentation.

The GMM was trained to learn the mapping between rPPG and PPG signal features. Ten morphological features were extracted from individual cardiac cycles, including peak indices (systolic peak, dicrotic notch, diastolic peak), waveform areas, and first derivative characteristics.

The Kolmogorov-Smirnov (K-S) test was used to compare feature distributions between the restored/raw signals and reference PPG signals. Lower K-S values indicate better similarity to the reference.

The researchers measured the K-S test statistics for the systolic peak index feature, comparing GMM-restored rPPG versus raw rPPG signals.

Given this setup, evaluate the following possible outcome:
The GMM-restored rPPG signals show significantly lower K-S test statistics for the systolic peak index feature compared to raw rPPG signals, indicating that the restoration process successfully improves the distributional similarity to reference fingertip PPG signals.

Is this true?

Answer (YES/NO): NO